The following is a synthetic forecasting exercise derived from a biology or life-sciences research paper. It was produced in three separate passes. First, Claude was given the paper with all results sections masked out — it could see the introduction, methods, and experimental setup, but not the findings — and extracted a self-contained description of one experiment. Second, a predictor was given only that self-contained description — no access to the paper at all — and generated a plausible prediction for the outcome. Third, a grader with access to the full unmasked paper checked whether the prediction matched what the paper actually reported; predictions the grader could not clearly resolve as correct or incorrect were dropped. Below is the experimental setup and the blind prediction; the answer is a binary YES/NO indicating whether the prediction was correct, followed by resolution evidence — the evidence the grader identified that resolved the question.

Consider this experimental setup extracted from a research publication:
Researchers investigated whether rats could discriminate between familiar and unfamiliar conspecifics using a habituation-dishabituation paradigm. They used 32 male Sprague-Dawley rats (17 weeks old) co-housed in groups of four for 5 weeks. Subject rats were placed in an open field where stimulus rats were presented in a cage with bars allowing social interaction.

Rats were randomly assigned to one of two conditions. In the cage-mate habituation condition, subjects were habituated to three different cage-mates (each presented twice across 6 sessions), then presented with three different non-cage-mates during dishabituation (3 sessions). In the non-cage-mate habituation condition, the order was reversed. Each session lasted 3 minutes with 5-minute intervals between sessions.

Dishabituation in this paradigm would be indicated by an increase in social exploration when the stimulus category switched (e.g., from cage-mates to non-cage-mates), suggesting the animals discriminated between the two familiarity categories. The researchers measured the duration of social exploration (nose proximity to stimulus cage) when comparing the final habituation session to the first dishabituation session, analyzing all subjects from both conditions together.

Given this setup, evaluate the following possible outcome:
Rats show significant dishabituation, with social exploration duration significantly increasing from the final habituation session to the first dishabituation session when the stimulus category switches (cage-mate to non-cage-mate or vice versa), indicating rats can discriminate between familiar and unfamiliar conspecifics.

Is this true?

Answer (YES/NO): NO